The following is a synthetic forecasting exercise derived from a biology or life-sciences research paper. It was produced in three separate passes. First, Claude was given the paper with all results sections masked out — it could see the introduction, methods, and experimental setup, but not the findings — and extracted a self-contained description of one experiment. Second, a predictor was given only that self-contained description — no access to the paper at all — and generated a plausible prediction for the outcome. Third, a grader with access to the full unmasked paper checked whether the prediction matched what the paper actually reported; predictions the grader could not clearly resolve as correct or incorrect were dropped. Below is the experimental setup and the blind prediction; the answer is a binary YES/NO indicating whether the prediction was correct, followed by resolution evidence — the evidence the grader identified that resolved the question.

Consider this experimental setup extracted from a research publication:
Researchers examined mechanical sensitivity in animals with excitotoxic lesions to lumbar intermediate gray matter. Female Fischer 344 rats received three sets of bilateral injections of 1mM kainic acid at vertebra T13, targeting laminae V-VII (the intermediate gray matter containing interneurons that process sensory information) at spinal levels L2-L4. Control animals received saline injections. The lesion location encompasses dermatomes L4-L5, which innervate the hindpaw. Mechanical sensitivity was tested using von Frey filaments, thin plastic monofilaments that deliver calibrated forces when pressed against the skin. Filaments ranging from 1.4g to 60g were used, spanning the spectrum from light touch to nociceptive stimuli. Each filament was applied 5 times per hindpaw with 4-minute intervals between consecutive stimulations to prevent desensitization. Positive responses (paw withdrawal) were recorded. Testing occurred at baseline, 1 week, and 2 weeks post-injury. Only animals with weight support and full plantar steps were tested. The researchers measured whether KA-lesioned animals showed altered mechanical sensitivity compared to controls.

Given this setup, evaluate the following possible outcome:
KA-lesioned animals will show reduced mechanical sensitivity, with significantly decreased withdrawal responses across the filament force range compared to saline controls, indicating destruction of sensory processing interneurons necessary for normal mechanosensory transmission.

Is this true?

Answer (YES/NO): NO